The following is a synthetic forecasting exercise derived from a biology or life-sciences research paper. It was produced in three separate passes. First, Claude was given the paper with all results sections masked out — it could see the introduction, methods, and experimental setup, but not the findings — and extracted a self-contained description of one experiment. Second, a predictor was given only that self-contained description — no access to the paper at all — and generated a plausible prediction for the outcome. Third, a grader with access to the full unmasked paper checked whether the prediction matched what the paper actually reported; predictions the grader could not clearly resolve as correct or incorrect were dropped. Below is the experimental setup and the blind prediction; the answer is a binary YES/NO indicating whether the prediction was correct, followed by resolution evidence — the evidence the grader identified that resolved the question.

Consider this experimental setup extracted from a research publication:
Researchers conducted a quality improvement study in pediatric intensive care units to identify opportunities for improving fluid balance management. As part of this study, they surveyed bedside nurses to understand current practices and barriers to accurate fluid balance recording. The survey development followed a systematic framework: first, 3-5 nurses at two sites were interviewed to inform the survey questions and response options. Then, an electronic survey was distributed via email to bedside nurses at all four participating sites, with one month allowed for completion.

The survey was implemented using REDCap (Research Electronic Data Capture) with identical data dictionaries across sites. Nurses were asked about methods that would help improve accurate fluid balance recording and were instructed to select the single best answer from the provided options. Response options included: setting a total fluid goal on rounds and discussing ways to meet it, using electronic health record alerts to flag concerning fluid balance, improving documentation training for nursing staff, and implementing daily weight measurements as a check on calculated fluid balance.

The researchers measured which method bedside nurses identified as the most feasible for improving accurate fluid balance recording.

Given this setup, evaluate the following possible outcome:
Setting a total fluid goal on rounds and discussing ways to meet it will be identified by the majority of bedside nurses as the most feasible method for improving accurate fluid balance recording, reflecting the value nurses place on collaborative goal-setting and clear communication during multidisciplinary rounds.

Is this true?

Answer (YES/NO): YES